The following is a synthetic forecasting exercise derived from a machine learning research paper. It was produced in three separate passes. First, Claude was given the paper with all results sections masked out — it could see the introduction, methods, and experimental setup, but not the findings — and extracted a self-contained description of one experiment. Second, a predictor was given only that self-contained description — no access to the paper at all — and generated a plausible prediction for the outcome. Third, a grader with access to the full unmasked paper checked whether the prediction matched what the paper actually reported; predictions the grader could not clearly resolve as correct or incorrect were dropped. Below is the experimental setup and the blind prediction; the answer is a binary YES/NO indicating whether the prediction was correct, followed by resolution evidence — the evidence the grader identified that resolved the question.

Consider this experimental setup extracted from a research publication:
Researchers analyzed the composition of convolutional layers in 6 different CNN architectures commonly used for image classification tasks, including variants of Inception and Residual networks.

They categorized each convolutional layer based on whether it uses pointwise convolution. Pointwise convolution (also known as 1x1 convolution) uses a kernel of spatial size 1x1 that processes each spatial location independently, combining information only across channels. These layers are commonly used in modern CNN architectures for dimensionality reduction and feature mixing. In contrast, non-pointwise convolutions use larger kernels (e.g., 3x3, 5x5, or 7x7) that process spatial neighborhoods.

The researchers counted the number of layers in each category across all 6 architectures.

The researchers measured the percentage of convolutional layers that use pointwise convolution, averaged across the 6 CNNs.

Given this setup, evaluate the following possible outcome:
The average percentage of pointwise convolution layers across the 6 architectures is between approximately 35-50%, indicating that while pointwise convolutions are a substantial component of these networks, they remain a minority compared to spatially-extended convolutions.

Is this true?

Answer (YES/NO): NO